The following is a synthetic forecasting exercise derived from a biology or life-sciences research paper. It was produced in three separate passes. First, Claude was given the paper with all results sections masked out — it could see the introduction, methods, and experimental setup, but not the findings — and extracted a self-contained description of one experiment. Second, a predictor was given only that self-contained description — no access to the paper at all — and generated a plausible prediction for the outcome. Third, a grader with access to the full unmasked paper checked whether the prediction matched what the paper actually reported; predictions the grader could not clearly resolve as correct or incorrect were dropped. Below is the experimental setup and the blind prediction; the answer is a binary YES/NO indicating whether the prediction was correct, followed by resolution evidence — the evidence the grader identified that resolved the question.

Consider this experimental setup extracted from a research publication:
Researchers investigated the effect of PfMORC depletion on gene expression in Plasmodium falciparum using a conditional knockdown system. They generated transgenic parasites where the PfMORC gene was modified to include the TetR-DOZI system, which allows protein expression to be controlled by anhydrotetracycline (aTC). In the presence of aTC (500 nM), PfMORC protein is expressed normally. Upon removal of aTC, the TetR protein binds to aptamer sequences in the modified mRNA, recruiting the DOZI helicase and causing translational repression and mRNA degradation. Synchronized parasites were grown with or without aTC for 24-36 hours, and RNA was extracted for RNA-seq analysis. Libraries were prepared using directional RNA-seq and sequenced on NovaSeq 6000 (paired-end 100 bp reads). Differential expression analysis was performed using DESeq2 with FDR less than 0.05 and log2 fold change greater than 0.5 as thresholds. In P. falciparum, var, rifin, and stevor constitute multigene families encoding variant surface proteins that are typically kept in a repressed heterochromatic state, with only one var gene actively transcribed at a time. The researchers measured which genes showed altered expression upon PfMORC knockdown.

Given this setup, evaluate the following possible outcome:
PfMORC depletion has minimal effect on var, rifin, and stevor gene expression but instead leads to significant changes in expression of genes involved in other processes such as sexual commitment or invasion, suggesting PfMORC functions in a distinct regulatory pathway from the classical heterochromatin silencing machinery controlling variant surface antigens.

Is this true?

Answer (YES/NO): NO